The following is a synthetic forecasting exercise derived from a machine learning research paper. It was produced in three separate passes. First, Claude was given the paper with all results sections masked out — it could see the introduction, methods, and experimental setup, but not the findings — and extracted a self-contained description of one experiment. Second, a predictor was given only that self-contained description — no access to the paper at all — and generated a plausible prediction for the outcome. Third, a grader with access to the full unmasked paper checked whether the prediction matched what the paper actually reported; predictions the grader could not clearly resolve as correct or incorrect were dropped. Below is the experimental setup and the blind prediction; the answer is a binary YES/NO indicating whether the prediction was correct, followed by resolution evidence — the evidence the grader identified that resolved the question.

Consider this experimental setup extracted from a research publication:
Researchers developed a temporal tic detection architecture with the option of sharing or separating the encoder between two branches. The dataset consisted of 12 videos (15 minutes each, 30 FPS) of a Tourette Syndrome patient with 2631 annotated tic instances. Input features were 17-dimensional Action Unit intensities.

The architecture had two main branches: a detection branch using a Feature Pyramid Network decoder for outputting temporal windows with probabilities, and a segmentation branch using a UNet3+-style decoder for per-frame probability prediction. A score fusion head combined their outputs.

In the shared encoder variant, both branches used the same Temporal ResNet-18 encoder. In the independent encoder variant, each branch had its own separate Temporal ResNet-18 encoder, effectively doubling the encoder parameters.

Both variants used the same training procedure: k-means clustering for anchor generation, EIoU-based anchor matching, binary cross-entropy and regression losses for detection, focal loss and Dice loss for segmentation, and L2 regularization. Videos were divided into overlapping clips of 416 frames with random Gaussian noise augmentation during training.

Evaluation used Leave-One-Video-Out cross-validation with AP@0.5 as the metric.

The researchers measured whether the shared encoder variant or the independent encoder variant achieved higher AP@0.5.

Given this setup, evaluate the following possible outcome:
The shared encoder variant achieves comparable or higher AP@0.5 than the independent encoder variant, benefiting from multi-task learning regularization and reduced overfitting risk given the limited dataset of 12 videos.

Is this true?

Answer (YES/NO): NO